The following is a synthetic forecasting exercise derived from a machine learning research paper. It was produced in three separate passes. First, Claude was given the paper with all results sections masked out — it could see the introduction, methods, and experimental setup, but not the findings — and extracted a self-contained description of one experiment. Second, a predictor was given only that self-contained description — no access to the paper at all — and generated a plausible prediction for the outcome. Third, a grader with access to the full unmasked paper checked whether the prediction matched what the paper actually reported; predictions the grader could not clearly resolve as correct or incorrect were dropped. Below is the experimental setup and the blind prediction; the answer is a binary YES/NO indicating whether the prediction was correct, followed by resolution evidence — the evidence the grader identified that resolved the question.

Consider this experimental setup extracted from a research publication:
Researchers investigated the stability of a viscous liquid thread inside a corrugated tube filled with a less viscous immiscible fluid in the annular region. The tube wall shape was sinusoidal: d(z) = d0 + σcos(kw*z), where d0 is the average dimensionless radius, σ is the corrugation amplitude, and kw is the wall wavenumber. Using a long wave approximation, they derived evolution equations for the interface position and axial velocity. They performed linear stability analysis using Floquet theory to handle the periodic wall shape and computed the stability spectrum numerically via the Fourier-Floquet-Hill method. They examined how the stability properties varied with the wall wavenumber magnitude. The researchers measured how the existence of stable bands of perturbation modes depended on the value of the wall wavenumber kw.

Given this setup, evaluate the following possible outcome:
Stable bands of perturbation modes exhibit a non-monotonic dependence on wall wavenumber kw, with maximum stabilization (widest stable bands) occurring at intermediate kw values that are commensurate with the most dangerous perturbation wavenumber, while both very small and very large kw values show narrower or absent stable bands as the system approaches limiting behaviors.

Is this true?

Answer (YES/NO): NO